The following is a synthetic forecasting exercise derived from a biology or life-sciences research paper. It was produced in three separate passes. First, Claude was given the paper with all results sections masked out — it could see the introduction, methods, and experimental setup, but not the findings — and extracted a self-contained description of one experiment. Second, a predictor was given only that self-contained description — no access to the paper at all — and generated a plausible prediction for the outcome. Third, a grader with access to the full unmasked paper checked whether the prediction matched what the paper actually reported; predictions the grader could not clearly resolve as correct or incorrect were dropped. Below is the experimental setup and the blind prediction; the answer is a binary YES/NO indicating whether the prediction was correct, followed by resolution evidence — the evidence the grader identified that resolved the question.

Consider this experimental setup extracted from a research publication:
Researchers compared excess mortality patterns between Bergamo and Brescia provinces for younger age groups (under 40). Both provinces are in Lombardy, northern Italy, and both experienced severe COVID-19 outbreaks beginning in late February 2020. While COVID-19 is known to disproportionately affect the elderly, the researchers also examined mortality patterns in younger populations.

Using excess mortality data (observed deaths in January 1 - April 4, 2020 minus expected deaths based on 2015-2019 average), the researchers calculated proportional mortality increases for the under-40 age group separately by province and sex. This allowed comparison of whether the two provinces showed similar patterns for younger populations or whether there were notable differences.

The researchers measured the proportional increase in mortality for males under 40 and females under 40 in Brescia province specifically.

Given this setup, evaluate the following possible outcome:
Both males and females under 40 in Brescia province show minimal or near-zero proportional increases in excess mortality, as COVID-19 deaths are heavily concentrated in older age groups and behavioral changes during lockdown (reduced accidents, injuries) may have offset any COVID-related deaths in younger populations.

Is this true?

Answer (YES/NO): NO